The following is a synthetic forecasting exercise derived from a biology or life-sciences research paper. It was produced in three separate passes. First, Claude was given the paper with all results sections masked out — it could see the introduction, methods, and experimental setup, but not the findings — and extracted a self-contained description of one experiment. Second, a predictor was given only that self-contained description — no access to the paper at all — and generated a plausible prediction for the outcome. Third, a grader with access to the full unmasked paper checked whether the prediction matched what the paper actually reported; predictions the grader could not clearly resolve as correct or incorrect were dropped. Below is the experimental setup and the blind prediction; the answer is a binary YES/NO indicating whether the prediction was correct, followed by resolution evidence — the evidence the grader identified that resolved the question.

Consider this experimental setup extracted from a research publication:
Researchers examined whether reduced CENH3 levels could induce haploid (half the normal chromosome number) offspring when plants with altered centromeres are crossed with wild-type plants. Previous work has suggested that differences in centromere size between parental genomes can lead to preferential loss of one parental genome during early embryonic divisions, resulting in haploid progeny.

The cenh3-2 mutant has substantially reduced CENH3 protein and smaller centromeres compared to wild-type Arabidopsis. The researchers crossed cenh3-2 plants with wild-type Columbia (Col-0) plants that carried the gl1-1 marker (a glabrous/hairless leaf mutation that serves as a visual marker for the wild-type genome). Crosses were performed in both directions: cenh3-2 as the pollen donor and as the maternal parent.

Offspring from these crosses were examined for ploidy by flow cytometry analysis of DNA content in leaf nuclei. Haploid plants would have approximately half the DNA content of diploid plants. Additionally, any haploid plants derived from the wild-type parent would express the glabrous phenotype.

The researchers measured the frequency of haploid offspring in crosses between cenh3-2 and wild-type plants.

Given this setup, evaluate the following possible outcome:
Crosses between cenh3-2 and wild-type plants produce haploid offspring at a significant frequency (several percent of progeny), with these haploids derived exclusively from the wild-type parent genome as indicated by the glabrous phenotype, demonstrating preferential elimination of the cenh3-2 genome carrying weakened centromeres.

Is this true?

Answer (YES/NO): NO